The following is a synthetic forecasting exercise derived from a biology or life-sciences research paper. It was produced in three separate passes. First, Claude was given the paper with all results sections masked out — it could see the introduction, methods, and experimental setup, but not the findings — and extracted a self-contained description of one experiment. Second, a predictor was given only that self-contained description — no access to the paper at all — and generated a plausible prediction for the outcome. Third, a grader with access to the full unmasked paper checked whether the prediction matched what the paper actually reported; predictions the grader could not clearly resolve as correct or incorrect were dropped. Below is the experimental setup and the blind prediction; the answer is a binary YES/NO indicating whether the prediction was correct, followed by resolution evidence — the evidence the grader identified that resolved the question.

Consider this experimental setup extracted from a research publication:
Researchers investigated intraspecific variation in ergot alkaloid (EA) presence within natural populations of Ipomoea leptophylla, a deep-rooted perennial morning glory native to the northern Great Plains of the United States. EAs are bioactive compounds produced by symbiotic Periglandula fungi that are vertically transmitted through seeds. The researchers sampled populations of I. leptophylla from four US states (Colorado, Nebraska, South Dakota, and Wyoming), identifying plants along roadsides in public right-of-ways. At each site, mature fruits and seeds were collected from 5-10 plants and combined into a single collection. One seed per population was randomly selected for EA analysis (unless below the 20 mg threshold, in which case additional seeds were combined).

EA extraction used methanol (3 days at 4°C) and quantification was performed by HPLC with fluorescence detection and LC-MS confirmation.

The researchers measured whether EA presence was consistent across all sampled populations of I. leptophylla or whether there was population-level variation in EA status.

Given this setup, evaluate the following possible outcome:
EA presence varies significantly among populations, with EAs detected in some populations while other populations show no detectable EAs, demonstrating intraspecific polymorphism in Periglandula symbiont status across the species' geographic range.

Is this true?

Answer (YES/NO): NO